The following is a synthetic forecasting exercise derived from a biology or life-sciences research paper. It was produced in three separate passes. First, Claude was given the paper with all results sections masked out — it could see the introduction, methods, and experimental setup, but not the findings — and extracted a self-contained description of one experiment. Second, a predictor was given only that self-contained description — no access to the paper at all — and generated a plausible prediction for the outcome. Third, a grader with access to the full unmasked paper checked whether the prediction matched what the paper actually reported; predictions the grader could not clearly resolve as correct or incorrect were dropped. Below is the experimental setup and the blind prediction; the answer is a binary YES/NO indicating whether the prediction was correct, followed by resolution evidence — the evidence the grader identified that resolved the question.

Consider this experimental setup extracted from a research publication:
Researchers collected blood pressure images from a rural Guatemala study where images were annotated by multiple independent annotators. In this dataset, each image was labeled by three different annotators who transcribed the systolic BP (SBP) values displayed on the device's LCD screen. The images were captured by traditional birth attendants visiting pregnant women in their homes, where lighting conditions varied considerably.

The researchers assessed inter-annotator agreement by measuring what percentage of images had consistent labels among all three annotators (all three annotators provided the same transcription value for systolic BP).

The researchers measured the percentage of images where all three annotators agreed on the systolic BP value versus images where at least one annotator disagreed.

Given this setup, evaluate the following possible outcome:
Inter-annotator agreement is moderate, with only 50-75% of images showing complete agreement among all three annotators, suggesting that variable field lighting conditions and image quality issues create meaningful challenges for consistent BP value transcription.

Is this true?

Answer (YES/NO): NO